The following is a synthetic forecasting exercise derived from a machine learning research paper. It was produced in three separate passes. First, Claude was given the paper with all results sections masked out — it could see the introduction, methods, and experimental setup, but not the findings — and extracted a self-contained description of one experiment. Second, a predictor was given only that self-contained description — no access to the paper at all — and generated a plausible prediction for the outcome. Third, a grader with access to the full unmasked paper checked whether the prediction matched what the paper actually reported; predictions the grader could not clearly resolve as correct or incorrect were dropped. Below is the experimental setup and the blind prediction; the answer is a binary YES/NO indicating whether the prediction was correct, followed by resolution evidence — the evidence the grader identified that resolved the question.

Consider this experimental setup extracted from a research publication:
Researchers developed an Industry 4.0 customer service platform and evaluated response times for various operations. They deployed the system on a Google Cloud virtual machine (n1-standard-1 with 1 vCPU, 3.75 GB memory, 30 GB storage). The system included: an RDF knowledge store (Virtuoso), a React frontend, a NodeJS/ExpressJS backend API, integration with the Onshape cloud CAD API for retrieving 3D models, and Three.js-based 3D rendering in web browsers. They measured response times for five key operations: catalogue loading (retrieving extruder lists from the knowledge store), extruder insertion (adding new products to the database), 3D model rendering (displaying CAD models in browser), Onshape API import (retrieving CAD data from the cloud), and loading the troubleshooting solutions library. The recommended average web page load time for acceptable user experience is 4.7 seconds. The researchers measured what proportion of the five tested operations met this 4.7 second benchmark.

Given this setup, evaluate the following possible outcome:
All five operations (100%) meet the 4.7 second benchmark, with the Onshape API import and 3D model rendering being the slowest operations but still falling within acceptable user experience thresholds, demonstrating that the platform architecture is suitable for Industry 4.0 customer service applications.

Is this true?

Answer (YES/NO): NO